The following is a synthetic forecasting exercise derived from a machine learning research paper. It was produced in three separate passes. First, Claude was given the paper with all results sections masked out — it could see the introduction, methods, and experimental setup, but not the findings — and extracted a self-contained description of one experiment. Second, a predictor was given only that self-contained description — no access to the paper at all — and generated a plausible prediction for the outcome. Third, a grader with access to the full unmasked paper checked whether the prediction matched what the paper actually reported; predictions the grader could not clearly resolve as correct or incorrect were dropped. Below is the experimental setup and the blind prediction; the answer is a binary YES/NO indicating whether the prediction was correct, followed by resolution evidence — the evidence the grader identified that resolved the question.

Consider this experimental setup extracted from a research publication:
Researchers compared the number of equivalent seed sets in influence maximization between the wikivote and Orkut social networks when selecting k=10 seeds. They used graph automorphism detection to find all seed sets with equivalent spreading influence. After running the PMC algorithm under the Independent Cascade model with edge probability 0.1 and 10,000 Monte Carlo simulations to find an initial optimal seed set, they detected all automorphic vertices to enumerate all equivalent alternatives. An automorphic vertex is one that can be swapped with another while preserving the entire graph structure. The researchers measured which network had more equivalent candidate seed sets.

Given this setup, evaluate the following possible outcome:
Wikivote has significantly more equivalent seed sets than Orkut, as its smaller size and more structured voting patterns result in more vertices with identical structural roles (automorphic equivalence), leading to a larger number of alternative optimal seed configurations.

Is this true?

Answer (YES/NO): YES